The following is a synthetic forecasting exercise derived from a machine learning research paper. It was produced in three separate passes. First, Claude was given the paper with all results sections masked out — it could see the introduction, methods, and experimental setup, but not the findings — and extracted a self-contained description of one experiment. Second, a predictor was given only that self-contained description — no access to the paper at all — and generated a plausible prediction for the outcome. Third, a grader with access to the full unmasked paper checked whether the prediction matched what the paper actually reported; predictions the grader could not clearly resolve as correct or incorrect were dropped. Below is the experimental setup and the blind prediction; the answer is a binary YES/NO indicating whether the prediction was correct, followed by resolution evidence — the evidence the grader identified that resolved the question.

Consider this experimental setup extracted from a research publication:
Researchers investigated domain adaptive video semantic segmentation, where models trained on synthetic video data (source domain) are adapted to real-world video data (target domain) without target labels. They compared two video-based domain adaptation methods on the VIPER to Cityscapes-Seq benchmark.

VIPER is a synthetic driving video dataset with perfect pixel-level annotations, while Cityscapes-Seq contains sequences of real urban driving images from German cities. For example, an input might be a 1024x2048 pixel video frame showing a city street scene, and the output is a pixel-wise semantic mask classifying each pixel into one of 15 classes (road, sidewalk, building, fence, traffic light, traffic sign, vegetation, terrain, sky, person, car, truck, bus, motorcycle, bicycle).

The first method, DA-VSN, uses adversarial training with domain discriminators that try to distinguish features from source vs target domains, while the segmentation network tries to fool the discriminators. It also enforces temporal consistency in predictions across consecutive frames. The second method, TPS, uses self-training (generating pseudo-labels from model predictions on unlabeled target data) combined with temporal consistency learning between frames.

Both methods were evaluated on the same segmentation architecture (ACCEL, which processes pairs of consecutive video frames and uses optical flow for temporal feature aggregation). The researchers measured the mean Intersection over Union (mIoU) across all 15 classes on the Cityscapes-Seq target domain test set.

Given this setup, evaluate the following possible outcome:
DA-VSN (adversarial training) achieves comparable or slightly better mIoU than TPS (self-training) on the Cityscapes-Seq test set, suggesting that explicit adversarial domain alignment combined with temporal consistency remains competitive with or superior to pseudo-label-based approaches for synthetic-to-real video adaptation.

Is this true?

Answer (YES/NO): NO